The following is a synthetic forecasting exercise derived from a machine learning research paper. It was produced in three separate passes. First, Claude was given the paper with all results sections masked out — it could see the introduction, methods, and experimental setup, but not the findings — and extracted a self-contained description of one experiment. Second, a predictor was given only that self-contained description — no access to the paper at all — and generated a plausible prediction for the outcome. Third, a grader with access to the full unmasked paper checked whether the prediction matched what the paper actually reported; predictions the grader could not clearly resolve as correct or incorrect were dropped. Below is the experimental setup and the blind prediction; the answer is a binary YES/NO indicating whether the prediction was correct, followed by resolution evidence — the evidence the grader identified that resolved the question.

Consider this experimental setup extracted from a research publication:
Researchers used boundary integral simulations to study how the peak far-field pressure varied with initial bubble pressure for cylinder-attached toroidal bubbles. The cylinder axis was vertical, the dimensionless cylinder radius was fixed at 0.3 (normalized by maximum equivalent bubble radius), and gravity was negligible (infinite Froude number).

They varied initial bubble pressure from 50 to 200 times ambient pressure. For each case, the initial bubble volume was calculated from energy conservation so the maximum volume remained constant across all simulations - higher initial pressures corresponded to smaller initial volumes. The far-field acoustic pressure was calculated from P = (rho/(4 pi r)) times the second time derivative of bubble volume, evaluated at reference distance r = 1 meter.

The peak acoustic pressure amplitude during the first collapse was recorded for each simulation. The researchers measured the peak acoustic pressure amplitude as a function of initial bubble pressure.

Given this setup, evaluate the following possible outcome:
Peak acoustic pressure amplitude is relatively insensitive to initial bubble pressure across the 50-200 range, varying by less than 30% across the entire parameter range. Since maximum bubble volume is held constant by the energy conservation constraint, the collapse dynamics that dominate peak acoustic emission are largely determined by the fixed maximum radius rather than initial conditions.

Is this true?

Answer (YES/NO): NO